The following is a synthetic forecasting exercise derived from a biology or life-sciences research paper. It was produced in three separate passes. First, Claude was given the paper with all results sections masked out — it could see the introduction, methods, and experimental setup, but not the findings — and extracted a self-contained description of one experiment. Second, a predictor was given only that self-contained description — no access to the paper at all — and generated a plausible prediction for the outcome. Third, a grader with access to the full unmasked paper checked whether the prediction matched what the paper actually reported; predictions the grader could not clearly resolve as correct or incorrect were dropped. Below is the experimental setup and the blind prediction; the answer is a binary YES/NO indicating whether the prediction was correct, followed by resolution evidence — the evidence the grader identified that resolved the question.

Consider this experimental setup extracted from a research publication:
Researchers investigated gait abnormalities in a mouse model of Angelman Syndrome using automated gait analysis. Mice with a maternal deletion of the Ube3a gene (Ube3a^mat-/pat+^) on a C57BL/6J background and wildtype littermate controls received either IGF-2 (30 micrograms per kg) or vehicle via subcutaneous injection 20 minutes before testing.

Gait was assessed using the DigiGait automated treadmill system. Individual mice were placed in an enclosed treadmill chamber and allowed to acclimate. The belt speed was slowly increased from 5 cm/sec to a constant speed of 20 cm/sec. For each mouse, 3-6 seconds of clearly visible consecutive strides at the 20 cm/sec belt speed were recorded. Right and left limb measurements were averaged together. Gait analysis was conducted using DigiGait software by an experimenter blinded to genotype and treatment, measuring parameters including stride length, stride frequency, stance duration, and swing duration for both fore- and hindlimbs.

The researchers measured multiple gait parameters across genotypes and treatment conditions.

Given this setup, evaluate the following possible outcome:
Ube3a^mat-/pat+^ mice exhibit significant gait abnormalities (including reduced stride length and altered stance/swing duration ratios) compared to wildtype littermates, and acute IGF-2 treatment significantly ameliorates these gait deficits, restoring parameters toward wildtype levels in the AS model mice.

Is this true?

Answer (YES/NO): NO